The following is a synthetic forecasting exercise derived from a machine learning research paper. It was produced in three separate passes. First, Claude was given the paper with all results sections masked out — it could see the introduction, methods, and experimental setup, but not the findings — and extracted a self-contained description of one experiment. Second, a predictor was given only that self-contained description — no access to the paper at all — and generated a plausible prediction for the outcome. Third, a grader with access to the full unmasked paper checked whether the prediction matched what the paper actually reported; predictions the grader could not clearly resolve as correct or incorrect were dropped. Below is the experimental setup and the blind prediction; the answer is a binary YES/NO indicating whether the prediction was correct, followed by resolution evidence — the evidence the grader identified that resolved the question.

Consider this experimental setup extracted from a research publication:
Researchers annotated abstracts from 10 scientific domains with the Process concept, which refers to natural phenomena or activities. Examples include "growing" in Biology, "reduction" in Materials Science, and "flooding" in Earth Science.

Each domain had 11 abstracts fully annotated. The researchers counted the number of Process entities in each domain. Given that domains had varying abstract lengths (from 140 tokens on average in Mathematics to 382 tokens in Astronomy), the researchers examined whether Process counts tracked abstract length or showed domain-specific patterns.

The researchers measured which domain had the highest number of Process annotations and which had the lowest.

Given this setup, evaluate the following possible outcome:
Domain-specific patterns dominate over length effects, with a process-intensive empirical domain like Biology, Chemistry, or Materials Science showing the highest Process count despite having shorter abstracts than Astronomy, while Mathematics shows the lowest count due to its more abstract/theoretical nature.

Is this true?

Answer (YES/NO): NO